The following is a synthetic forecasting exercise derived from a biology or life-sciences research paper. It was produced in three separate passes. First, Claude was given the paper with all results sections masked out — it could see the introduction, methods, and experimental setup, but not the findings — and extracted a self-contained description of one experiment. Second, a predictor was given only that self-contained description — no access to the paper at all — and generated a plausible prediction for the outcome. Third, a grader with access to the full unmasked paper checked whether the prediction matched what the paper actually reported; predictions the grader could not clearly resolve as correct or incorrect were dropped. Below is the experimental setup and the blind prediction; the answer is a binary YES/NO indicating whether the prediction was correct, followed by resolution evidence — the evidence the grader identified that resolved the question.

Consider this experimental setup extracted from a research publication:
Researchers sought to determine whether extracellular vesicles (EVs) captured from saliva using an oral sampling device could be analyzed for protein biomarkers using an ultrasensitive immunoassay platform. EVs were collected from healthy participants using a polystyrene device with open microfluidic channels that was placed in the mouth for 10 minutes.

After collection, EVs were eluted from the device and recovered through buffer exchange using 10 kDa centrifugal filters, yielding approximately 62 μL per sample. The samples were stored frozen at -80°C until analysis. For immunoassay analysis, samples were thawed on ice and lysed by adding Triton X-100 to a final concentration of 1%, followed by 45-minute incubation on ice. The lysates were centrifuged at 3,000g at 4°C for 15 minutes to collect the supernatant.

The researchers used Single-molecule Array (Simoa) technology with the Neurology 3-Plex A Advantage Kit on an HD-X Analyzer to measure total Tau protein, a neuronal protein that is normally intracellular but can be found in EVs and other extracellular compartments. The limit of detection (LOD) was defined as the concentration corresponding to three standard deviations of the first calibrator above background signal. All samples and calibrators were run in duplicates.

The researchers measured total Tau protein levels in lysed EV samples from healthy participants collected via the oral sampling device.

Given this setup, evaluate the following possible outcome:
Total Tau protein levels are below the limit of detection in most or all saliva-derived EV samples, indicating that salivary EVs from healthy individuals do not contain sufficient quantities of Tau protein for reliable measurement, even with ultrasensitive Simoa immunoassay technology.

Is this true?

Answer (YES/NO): NO